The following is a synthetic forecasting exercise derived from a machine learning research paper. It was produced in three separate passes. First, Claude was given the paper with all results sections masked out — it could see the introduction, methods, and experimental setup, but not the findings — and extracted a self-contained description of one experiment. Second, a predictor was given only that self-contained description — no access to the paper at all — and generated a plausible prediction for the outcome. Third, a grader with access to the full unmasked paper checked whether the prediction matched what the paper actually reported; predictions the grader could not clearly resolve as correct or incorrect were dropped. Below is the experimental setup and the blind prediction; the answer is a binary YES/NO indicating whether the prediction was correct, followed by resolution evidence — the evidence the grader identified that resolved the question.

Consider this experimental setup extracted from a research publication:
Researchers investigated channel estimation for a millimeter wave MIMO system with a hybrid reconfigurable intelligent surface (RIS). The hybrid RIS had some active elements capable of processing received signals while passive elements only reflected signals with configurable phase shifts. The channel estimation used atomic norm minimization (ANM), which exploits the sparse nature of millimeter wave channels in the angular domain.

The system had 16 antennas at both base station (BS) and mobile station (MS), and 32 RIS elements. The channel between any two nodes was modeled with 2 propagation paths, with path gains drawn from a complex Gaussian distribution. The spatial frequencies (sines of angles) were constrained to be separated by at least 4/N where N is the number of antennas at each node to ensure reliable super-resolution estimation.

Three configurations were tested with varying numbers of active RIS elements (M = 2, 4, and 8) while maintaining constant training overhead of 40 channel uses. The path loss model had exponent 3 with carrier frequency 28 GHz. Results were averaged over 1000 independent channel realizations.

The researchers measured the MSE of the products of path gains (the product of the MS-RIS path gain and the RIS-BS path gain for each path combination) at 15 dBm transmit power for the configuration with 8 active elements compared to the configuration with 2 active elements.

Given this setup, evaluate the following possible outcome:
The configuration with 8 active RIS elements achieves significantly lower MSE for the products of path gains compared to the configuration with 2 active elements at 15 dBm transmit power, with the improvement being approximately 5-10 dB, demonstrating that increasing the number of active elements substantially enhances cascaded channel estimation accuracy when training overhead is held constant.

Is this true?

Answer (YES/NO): NO